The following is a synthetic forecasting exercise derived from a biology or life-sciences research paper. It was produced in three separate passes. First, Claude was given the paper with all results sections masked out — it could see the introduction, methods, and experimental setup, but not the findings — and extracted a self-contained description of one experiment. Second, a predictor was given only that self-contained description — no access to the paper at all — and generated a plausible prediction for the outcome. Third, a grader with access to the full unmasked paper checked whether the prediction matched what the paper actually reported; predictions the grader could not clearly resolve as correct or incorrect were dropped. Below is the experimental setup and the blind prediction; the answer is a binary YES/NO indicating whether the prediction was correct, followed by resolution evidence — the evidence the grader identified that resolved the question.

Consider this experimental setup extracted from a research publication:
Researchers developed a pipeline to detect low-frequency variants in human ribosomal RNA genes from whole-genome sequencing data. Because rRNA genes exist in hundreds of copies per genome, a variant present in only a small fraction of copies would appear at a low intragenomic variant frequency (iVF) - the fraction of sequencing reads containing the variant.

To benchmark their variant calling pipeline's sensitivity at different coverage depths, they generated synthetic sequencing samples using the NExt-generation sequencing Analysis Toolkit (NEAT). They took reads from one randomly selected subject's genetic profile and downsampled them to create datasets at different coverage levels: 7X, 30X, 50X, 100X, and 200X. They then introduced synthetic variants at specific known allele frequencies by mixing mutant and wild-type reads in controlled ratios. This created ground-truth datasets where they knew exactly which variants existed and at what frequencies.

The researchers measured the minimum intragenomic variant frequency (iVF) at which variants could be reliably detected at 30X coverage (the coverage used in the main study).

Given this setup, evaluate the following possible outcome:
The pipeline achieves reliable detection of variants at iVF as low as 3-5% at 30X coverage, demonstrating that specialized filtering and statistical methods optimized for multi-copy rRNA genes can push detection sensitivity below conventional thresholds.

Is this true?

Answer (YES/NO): NO